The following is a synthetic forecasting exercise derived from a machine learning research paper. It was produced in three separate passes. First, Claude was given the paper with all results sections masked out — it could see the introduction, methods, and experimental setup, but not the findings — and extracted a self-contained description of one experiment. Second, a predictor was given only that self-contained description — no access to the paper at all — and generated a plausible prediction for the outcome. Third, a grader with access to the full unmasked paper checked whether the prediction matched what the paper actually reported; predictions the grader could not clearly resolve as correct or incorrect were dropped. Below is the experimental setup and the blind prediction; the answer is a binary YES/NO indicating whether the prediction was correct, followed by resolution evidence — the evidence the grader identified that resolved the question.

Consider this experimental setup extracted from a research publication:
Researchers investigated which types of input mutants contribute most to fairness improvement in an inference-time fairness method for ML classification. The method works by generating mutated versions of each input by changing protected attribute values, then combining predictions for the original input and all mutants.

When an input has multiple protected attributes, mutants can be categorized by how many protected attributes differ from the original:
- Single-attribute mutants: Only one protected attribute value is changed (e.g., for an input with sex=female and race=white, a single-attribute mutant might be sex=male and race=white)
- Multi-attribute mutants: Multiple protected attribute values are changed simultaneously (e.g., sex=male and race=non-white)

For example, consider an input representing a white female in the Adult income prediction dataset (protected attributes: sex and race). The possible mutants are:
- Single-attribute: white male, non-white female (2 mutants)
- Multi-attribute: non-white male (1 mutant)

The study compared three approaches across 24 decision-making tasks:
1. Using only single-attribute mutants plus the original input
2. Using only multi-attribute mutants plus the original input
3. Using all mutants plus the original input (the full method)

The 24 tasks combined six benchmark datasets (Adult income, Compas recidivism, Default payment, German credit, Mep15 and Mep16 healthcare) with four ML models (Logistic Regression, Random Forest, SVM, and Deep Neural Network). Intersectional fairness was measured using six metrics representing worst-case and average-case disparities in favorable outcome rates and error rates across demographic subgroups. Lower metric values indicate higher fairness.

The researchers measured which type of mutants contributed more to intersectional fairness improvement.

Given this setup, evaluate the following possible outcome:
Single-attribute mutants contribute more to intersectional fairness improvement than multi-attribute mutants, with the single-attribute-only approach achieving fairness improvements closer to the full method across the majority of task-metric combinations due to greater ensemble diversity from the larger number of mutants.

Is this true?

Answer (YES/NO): NO